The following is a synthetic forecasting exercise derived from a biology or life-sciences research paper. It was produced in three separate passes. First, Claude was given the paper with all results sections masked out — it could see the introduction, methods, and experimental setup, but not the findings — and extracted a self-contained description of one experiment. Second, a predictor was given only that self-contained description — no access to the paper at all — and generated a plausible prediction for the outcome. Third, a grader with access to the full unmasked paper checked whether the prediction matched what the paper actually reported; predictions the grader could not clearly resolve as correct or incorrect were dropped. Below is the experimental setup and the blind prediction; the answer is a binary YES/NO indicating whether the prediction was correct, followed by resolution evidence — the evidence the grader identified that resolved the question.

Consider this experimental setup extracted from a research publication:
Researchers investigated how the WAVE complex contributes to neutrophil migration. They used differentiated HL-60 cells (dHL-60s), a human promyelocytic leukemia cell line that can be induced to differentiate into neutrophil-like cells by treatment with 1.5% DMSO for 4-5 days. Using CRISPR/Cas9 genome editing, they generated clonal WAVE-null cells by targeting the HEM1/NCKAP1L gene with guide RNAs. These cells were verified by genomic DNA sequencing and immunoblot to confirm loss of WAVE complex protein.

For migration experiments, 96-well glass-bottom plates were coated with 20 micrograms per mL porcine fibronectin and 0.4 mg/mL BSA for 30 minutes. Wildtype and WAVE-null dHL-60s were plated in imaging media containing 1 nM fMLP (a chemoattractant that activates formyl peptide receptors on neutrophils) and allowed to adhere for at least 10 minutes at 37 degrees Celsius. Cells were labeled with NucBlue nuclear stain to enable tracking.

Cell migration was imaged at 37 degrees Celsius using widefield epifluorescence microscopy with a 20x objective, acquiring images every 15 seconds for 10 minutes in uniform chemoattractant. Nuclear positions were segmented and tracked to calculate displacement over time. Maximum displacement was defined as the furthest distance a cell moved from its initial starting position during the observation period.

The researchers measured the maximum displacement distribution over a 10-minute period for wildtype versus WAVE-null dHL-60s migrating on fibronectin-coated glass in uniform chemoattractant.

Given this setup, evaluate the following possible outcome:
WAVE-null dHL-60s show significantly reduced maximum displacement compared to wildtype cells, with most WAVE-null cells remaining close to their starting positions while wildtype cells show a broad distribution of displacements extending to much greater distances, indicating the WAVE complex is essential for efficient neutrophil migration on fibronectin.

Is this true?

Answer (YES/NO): YES